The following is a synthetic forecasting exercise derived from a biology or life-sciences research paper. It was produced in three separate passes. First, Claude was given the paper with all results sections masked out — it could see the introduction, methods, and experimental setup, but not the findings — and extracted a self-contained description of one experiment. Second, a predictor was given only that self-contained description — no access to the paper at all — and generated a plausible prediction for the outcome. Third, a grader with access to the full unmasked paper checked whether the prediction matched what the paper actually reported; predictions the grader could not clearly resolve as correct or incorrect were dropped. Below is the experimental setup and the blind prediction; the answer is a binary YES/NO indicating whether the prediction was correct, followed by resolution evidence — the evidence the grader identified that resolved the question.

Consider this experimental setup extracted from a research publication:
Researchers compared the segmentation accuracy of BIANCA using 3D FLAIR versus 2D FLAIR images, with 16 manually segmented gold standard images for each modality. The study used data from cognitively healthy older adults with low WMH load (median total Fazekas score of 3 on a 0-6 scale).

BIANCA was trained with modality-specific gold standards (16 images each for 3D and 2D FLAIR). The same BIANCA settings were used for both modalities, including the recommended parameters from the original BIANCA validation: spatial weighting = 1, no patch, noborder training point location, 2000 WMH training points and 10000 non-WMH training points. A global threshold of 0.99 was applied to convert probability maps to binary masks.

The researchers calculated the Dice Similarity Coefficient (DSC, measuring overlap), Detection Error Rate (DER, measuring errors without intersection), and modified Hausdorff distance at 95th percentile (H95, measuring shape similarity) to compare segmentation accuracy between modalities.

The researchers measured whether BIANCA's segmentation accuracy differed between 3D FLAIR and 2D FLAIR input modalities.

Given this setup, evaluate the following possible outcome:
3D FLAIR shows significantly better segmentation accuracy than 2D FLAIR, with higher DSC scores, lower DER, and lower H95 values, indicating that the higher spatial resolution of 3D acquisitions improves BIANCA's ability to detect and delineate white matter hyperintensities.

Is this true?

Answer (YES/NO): NO